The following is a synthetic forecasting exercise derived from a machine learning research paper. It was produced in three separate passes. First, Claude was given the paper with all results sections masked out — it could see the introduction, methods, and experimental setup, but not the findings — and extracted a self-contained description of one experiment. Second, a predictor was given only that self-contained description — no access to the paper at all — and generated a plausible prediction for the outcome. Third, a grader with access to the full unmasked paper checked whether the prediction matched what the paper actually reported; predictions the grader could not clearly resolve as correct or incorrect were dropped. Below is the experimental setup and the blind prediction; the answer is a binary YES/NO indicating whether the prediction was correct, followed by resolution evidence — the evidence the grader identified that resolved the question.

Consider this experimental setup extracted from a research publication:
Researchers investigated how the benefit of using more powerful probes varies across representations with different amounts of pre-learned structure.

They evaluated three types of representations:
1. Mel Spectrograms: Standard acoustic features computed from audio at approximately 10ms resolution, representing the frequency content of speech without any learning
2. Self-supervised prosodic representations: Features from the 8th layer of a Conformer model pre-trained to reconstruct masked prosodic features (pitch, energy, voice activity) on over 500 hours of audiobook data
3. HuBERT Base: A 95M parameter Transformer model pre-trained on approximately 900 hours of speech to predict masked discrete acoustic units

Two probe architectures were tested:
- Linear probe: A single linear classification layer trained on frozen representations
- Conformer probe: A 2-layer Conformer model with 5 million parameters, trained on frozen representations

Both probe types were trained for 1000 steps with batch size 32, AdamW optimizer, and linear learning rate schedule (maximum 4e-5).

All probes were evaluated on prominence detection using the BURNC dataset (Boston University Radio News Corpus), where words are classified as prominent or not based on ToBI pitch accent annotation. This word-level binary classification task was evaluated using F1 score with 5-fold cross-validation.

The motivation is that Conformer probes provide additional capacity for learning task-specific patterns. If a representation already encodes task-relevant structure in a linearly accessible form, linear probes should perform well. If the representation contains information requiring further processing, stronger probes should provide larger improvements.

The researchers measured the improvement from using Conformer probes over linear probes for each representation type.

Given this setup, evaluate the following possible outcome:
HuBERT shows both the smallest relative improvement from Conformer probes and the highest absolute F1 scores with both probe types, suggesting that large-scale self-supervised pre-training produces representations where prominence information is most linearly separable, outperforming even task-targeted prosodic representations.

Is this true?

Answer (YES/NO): NO